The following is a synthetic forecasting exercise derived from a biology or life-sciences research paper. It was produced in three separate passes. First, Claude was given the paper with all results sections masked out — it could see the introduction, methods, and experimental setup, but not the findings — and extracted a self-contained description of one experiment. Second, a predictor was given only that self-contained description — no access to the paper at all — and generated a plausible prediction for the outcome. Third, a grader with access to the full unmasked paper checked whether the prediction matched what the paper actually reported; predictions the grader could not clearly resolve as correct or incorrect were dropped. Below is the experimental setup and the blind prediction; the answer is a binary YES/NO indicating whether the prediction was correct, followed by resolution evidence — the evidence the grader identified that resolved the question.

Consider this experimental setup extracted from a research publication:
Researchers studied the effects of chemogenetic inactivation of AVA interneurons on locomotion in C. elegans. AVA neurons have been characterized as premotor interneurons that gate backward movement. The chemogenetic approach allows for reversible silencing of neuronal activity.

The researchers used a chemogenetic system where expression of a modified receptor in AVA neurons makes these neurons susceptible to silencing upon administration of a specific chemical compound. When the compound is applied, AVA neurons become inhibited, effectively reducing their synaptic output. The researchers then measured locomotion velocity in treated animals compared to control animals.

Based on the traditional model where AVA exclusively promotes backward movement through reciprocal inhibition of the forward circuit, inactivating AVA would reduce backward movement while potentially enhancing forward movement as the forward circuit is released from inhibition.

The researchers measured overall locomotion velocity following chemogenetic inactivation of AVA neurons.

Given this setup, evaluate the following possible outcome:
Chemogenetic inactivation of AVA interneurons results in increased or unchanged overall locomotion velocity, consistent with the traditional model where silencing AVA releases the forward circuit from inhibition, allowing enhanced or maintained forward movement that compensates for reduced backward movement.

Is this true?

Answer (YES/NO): NO